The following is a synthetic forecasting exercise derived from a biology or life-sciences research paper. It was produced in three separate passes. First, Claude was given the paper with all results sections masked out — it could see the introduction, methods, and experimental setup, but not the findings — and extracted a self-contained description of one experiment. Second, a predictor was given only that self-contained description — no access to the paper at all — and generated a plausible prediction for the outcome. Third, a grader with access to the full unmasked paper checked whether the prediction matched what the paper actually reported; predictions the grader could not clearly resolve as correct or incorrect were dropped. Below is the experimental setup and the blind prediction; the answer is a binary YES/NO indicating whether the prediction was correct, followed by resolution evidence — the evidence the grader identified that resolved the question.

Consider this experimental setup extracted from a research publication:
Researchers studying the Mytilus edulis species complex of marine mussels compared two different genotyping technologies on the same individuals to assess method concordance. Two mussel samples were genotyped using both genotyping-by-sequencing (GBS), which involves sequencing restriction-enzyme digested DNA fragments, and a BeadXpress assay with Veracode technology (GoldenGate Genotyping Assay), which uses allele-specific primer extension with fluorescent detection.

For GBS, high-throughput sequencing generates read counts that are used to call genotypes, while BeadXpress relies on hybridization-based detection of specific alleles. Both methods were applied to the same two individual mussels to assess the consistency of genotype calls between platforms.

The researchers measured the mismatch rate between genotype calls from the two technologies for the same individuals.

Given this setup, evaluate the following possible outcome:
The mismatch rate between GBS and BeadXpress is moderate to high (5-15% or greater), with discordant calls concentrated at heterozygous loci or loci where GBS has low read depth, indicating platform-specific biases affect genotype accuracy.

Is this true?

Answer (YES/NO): NO